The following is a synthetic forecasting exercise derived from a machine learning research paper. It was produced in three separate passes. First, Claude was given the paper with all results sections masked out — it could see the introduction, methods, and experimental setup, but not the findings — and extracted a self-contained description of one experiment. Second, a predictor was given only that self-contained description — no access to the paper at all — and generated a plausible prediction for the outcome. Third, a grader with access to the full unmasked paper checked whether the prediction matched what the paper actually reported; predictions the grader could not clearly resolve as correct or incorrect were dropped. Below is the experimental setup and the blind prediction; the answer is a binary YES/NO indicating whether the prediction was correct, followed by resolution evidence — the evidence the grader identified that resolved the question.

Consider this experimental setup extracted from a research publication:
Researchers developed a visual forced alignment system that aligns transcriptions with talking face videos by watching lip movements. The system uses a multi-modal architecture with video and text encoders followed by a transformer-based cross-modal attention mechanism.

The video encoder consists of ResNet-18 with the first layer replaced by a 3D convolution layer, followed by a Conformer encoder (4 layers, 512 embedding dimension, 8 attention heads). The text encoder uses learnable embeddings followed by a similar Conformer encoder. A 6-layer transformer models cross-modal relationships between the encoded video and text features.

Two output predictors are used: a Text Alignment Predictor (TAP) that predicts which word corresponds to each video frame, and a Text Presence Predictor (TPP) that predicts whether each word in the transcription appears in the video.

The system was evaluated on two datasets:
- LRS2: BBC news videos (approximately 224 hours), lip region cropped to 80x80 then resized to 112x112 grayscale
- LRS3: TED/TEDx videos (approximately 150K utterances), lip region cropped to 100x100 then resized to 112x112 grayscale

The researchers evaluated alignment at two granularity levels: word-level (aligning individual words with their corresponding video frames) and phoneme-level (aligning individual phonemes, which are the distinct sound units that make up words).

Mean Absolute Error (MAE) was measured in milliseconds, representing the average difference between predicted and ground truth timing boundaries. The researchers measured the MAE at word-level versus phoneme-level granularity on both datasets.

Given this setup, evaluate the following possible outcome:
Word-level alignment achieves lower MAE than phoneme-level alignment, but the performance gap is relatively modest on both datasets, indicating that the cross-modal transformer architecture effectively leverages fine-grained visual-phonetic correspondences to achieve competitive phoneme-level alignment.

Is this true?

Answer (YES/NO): NO